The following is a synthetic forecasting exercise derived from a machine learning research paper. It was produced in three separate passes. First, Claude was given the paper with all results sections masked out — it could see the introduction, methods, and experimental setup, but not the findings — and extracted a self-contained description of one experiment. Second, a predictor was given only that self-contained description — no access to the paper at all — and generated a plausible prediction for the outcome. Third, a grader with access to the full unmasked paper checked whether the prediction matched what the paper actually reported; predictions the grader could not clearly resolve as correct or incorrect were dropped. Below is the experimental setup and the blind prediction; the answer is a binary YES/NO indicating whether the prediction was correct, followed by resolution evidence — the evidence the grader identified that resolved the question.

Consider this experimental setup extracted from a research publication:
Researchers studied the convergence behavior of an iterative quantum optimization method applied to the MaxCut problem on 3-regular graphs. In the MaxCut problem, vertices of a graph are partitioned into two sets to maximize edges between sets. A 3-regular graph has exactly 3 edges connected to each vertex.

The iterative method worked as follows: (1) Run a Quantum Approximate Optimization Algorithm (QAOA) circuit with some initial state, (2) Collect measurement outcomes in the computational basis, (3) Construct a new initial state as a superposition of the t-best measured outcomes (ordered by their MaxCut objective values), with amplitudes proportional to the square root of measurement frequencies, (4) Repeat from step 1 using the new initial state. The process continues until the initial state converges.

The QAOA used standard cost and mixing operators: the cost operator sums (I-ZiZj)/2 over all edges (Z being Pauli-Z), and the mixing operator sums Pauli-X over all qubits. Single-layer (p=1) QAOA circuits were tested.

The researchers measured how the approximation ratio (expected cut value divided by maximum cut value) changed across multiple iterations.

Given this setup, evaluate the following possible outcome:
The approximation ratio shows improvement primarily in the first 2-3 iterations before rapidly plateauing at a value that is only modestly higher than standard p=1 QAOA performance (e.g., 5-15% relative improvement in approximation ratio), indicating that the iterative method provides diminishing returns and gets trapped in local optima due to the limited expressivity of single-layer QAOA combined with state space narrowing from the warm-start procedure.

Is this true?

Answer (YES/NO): NO